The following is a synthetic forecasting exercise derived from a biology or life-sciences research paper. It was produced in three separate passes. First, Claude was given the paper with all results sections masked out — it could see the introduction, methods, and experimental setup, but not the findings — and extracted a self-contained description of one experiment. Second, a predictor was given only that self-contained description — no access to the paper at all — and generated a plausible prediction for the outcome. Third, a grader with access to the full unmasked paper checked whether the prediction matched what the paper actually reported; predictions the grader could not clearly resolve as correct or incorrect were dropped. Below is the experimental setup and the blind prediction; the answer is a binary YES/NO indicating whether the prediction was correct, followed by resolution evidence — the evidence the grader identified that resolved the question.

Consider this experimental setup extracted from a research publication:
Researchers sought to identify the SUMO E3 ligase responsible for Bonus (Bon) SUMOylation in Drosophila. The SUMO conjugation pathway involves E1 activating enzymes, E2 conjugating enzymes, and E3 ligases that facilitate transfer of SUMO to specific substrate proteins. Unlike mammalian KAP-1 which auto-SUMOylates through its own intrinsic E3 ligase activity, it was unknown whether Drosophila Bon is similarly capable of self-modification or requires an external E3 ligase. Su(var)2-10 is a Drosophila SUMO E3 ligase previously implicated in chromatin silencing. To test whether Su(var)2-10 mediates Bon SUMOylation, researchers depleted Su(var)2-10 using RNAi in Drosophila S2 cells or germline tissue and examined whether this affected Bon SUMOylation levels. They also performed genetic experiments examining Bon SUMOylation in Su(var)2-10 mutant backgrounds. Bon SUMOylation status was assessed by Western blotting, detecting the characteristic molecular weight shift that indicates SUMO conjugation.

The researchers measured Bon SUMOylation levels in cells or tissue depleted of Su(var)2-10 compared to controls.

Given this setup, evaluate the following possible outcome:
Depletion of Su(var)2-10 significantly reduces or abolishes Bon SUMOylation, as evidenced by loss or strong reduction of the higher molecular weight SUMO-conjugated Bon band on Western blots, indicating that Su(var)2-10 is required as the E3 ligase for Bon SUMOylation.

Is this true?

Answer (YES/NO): YES